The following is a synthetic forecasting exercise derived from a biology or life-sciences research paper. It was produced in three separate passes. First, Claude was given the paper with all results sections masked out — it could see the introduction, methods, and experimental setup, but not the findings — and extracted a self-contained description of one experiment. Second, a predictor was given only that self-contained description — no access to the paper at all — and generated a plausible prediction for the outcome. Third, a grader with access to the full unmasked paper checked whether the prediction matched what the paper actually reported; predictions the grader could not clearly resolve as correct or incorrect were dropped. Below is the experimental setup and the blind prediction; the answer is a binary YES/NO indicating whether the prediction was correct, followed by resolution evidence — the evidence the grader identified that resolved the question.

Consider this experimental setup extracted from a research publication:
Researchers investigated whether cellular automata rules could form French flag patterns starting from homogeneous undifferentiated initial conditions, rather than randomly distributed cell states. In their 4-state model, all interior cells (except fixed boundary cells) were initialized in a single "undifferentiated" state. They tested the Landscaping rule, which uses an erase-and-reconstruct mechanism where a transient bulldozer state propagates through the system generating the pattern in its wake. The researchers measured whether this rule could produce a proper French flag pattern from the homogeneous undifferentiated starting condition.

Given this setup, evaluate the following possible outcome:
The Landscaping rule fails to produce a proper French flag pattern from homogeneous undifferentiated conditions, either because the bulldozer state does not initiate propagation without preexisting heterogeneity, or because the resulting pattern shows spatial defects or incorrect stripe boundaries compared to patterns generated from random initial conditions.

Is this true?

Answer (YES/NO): NO